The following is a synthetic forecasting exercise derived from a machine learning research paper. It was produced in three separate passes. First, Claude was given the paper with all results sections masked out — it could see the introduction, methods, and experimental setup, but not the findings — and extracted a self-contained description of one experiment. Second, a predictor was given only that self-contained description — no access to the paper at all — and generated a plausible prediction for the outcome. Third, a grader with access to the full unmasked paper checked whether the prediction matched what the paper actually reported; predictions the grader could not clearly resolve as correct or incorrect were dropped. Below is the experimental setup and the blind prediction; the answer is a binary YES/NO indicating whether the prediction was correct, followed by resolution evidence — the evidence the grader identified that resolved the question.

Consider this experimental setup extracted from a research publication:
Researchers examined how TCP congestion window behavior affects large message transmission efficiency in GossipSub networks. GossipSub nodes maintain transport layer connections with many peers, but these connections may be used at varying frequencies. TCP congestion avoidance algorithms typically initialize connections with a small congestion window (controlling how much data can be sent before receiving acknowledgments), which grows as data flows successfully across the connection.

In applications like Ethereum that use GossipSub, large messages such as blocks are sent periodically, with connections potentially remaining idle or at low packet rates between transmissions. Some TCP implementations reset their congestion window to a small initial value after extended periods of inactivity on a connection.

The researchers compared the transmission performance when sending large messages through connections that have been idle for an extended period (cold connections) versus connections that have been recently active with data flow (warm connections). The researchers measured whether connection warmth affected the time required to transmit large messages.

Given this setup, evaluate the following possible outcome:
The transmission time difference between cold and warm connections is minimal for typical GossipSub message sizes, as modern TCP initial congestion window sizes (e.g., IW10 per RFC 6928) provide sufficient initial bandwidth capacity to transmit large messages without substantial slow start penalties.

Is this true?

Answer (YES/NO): NO